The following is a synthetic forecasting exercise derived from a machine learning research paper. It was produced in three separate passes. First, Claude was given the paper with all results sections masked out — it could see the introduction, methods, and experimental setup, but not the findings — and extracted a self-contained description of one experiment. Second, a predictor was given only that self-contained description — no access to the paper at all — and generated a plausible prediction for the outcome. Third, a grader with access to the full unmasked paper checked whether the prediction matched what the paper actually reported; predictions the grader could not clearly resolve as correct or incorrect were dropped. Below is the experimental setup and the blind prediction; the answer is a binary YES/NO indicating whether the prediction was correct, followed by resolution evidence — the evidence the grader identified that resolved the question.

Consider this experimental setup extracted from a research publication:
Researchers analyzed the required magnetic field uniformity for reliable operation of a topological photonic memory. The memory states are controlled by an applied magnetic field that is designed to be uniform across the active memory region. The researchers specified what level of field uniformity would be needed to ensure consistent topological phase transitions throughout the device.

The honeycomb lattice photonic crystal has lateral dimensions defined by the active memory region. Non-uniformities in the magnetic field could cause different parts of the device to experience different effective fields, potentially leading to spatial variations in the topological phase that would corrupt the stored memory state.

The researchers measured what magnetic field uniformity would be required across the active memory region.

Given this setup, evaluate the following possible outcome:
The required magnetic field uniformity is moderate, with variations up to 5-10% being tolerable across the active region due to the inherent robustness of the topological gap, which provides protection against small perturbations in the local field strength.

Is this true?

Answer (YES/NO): NO